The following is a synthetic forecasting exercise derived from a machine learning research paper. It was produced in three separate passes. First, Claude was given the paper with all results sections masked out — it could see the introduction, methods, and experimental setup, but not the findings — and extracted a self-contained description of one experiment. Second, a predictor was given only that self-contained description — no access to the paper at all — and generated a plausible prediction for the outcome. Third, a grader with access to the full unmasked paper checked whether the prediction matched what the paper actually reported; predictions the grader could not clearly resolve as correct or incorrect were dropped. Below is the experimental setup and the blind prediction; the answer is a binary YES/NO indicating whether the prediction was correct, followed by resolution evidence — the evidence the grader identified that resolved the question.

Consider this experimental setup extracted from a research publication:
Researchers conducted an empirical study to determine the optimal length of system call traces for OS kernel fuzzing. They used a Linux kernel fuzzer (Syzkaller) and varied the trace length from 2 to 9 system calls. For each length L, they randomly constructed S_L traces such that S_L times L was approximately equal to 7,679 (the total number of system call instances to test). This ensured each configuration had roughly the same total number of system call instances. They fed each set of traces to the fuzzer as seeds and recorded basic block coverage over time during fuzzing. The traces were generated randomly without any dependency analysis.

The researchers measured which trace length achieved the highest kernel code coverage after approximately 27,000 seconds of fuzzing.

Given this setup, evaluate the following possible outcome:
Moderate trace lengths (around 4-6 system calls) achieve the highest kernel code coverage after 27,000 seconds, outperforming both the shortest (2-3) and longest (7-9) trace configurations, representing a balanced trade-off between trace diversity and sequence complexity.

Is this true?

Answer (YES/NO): YES